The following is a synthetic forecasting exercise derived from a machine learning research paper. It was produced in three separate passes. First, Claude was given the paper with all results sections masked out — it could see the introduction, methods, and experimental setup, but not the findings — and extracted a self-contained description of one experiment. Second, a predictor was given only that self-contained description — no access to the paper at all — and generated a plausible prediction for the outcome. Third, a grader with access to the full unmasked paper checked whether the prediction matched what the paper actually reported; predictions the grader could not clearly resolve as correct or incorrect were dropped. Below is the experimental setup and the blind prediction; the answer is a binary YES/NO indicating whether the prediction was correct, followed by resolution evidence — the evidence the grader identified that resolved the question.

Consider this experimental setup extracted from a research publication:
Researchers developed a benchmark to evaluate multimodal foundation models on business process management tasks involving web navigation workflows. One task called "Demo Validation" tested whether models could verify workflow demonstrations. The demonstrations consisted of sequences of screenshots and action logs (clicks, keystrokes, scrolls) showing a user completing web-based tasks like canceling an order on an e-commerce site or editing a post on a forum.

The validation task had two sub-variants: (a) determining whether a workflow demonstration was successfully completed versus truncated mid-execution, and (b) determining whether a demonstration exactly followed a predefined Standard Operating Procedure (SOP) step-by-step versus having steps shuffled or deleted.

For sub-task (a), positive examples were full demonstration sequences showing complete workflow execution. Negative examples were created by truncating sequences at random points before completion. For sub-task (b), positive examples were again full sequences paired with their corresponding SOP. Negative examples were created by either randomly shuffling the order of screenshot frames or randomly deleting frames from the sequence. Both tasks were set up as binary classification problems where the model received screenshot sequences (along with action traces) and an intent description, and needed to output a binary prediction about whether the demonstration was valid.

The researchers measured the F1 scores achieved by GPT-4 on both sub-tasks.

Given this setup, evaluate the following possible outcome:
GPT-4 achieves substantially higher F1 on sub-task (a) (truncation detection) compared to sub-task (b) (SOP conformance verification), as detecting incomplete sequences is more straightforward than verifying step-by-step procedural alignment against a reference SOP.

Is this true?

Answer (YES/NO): YES